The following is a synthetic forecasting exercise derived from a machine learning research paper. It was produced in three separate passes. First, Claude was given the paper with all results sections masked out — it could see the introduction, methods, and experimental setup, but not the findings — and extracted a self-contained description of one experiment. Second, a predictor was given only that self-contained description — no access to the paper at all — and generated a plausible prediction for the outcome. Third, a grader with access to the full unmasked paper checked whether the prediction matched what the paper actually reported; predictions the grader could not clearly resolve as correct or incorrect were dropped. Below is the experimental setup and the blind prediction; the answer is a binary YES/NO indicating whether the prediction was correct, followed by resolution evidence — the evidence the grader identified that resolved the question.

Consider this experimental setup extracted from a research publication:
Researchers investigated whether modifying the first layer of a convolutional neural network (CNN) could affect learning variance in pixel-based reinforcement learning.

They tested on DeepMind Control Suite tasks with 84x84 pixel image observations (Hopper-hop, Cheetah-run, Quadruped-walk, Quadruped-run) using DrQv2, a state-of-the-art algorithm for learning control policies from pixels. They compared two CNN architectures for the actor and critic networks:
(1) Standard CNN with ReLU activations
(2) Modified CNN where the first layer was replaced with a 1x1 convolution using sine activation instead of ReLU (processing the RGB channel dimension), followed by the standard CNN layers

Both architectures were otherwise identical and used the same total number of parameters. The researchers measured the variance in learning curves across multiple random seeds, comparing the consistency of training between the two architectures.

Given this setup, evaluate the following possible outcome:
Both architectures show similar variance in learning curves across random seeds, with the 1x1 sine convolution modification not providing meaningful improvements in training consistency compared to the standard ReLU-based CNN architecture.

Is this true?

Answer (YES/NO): NO